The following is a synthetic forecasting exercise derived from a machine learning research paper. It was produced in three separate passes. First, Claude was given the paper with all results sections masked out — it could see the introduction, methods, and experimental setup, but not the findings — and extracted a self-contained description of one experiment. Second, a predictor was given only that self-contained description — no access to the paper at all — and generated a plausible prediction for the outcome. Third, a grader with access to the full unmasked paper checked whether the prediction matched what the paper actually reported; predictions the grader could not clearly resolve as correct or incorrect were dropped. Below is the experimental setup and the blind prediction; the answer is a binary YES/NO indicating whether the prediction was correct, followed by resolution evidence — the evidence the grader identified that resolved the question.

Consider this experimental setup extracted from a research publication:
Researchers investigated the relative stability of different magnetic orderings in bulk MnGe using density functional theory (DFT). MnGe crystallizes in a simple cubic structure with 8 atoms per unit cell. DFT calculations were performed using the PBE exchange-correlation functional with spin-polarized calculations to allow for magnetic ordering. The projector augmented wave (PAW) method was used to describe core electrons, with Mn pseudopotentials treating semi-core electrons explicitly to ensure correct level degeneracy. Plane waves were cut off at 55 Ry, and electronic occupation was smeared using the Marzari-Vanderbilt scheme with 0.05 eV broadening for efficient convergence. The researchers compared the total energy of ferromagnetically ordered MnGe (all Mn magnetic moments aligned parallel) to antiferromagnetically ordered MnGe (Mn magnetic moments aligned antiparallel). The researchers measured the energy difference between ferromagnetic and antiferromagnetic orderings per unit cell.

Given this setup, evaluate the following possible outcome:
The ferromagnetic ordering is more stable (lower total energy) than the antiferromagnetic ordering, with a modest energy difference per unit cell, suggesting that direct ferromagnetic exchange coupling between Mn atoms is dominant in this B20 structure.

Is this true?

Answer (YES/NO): YES